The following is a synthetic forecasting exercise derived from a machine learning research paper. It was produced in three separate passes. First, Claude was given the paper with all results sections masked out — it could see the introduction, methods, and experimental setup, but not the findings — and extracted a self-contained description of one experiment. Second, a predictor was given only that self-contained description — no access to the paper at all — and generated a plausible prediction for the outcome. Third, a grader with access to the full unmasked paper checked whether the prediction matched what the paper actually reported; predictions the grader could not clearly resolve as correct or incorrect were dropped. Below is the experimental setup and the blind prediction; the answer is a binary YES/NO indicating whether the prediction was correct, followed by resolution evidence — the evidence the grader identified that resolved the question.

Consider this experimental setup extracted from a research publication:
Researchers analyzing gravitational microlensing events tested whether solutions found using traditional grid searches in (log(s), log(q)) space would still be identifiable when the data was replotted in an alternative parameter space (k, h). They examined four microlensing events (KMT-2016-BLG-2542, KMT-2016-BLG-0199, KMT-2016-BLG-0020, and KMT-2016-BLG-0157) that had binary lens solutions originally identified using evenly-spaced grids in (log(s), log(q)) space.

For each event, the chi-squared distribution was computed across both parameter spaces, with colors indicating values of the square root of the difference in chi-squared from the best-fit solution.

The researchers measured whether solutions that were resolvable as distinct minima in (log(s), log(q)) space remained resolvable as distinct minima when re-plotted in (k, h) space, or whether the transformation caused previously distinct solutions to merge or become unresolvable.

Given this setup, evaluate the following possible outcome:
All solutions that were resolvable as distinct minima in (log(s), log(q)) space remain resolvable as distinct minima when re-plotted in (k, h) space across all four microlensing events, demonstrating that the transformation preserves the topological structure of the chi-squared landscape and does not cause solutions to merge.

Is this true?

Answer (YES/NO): YES